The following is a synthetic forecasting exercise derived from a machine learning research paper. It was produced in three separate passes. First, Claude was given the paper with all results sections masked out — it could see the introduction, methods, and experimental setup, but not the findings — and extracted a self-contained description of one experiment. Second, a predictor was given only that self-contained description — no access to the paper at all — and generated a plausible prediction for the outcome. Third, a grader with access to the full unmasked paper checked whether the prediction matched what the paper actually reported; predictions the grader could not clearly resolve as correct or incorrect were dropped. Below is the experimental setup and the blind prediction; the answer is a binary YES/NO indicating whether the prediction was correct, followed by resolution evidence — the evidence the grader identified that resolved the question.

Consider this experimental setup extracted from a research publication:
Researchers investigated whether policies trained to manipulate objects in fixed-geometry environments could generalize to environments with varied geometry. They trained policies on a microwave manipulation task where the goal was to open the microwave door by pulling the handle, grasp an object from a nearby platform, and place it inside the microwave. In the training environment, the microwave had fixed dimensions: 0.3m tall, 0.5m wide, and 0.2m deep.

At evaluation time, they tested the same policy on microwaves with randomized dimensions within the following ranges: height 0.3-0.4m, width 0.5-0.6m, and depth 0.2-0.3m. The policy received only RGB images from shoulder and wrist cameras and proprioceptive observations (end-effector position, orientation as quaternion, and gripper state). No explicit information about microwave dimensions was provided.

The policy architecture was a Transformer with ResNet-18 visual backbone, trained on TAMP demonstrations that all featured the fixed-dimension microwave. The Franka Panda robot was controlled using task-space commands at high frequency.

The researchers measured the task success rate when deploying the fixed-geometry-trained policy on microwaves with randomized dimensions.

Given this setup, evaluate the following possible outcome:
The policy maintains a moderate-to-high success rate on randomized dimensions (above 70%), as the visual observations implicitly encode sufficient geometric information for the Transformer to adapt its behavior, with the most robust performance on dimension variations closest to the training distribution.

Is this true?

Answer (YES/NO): NO